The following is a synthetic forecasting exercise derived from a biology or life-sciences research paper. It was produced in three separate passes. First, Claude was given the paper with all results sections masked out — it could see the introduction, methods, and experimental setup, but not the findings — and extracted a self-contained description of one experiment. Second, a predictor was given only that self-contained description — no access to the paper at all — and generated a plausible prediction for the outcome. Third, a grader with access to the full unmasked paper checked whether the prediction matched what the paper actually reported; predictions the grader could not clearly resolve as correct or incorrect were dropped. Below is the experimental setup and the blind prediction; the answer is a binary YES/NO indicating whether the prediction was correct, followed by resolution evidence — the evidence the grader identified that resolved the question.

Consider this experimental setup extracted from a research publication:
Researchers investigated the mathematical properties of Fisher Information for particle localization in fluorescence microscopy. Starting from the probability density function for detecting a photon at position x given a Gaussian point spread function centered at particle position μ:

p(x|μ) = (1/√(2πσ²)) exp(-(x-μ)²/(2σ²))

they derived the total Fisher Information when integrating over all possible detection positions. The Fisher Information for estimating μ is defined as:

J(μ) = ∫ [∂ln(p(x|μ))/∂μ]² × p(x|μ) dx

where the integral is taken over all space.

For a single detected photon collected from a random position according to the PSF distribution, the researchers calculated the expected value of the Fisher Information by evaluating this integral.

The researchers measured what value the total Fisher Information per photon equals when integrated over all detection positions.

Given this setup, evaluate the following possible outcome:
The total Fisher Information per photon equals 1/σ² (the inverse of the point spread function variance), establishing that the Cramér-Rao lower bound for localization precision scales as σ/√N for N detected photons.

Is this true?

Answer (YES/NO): YES